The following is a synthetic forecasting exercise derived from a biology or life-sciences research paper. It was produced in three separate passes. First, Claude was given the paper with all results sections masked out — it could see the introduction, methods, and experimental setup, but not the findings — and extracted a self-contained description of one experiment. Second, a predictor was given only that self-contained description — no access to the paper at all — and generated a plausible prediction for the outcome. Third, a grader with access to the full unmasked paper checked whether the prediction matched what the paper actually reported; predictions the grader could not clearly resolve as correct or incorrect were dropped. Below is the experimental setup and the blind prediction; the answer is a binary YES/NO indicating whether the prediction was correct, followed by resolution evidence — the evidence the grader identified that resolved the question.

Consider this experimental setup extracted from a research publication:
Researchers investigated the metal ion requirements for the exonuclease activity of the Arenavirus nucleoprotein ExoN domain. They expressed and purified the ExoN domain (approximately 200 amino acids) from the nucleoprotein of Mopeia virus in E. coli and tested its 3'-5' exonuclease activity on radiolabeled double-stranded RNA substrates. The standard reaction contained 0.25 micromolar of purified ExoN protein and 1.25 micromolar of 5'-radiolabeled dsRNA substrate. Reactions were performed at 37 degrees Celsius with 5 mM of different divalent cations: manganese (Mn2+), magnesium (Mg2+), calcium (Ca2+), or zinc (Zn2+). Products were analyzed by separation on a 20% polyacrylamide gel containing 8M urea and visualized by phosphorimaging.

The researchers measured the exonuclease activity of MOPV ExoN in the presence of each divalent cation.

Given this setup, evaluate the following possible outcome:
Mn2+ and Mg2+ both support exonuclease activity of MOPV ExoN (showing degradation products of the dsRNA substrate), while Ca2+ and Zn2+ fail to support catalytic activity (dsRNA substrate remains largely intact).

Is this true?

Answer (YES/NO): YES